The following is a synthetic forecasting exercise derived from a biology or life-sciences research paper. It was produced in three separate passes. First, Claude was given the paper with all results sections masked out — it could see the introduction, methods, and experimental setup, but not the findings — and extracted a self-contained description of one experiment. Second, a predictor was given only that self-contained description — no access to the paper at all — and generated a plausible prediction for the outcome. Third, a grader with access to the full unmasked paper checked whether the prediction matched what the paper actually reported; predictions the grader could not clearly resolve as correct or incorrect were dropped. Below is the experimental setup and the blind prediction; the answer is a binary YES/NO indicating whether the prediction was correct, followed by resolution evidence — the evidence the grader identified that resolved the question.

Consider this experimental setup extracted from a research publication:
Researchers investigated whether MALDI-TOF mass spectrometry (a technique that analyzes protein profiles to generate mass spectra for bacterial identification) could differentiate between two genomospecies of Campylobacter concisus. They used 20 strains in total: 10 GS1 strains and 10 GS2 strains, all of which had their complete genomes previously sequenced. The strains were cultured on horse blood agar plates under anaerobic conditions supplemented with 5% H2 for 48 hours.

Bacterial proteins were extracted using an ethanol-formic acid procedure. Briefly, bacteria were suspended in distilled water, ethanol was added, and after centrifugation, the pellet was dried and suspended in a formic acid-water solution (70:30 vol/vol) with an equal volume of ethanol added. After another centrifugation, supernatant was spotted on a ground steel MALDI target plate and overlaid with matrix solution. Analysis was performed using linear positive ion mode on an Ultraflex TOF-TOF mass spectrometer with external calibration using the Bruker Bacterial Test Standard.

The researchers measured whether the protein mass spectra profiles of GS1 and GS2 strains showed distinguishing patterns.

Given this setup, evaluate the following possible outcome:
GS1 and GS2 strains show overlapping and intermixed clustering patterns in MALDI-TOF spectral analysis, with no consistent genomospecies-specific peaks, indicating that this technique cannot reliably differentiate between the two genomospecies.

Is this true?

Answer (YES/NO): NO